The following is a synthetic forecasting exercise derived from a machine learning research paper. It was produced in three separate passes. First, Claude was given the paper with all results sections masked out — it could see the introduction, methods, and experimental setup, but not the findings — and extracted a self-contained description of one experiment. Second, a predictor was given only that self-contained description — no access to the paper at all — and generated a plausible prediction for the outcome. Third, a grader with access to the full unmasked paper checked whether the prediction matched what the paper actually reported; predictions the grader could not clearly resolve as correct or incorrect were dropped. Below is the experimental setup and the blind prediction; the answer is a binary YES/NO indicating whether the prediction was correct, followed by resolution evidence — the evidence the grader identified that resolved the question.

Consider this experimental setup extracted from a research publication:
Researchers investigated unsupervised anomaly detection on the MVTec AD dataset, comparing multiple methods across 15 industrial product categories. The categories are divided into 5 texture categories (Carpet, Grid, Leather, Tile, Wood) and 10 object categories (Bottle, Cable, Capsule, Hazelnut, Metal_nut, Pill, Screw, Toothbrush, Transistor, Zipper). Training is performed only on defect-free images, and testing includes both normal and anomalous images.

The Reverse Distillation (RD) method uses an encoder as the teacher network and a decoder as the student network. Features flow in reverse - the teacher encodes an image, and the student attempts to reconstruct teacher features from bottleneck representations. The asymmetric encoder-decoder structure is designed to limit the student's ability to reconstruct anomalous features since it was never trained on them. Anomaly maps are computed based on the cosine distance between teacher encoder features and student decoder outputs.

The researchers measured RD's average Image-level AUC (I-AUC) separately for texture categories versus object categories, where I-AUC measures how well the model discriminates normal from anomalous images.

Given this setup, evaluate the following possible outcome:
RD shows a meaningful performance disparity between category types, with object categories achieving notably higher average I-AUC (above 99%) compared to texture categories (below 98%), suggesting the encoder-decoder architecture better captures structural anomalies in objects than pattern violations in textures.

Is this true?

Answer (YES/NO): NO